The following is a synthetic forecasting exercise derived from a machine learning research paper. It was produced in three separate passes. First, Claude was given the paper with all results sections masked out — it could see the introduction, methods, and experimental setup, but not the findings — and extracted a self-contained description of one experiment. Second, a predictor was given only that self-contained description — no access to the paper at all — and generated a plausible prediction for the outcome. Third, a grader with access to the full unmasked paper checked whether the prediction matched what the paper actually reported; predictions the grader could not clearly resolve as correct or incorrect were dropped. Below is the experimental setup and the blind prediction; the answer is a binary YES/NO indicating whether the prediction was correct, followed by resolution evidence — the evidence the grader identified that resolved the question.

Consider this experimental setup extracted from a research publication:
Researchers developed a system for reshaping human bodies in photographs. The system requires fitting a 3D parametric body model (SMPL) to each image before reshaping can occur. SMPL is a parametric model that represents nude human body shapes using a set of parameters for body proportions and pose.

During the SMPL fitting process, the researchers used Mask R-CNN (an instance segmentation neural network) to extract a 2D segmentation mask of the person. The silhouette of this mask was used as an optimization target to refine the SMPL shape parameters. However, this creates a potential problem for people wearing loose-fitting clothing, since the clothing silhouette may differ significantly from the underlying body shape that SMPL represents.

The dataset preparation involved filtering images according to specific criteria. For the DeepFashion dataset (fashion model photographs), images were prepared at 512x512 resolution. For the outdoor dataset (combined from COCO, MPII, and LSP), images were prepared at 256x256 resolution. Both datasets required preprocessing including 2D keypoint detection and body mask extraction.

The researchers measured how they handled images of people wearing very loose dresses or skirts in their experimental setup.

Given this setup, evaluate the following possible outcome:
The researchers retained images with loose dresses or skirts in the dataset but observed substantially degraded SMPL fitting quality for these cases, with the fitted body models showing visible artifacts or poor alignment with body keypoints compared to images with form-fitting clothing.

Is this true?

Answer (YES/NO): NO